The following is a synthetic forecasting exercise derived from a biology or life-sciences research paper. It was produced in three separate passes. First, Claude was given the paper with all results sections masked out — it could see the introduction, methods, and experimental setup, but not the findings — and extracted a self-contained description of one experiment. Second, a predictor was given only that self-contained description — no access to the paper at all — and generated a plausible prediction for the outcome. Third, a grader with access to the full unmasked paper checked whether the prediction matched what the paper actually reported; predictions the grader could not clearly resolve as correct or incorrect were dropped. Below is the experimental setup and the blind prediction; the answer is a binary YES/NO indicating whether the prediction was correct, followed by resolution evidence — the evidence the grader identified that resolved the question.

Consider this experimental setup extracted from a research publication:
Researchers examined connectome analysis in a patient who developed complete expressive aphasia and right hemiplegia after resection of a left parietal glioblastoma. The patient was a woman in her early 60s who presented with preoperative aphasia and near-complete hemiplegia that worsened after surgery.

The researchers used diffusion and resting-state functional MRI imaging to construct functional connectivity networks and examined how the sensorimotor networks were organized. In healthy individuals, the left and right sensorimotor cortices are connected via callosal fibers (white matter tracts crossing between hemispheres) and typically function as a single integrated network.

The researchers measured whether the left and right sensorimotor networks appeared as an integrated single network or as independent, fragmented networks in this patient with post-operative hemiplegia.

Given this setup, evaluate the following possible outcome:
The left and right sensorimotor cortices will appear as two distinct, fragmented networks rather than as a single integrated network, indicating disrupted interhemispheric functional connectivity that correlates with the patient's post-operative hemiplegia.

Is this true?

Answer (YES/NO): YES